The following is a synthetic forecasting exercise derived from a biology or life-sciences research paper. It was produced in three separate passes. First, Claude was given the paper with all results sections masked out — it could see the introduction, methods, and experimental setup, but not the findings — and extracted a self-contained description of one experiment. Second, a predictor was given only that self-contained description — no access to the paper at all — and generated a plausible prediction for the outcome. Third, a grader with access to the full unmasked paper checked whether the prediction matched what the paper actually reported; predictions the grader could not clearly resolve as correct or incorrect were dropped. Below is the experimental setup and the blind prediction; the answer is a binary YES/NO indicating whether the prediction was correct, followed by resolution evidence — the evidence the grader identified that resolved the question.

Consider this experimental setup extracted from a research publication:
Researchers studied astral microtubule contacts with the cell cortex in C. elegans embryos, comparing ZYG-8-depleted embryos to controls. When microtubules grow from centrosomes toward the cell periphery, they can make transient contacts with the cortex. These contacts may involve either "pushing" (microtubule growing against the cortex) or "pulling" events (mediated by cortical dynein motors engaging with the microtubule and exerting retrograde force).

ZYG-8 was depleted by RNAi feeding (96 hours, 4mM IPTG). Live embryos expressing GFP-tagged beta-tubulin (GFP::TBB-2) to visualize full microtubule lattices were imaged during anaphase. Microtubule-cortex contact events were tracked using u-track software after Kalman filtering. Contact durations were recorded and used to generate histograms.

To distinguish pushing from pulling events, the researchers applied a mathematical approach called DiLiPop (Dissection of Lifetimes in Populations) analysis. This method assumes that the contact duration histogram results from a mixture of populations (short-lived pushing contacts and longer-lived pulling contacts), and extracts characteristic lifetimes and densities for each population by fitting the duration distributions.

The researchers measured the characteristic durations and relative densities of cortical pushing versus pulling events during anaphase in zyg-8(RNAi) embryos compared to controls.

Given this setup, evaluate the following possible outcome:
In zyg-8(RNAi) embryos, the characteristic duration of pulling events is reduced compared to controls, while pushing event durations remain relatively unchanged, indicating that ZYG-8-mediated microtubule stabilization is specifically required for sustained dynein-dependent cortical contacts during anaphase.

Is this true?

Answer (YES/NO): NO